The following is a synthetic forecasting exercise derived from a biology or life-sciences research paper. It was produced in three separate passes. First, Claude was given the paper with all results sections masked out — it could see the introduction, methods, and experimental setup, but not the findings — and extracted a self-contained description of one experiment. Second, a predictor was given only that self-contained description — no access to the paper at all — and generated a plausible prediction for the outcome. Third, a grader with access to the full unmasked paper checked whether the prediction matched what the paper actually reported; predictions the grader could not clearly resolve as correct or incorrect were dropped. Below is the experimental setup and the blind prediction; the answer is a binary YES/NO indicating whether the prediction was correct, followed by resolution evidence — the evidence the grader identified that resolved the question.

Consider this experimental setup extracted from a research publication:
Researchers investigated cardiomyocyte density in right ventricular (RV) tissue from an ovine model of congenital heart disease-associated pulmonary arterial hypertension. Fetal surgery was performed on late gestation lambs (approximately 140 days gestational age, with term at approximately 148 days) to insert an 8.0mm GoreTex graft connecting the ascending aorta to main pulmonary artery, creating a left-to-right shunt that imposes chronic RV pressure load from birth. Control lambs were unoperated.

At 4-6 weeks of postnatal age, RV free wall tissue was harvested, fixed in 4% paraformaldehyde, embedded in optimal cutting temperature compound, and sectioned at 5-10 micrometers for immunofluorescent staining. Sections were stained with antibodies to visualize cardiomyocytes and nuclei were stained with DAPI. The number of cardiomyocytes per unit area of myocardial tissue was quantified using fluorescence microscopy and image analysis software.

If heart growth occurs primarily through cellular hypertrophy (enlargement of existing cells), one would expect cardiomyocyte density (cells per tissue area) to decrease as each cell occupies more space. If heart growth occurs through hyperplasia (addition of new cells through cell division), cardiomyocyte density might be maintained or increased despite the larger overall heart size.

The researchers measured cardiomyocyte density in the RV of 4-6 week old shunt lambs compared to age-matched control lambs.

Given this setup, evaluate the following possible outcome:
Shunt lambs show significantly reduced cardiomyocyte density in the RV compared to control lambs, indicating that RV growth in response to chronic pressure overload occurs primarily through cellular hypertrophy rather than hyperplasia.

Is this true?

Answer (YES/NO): NO